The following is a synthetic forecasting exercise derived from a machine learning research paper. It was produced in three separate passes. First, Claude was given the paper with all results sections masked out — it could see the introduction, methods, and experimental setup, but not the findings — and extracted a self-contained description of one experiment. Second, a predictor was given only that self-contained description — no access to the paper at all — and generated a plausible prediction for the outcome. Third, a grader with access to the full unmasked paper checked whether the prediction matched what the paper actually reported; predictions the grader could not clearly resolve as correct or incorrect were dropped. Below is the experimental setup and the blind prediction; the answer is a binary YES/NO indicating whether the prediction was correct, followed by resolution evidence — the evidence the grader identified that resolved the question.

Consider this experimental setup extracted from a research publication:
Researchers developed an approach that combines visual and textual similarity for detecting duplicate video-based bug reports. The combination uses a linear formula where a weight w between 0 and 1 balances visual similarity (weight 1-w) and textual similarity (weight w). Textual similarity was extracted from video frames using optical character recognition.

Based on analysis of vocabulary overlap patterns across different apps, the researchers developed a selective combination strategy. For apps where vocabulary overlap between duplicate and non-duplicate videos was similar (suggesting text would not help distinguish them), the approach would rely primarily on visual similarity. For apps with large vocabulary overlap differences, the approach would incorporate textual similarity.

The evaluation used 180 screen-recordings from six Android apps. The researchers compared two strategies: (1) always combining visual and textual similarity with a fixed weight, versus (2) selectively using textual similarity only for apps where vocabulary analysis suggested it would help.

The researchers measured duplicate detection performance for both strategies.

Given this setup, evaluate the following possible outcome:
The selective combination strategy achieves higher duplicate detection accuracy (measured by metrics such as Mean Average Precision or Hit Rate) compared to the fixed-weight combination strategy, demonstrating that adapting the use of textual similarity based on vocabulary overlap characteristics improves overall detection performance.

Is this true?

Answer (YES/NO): YES